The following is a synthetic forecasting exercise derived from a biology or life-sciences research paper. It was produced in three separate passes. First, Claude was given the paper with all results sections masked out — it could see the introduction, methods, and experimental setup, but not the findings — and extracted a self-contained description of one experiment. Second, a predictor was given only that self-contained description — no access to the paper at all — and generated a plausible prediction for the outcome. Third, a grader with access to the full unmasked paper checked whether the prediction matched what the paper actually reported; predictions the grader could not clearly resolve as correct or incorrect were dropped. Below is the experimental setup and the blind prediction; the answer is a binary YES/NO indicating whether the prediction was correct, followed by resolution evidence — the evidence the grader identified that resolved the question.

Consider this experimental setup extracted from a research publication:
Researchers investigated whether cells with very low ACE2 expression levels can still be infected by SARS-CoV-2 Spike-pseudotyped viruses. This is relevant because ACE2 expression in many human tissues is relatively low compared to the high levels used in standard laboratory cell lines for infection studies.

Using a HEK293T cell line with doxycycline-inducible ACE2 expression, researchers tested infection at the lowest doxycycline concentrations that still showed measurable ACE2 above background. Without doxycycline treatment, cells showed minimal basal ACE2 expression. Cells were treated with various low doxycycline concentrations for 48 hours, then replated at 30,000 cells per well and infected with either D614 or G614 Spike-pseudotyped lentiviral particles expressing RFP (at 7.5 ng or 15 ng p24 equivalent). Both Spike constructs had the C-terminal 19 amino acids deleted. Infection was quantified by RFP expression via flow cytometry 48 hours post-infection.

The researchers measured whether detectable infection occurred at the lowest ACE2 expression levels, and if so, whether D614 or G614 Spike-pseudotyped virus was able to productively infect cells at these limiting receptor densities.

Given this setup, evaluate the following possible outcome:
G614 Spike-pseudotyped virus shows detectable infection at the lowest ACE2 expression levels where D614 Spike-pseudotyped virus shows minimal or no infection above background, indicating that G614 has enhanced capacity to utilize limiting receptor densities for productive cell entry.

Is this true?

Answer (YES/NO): YES